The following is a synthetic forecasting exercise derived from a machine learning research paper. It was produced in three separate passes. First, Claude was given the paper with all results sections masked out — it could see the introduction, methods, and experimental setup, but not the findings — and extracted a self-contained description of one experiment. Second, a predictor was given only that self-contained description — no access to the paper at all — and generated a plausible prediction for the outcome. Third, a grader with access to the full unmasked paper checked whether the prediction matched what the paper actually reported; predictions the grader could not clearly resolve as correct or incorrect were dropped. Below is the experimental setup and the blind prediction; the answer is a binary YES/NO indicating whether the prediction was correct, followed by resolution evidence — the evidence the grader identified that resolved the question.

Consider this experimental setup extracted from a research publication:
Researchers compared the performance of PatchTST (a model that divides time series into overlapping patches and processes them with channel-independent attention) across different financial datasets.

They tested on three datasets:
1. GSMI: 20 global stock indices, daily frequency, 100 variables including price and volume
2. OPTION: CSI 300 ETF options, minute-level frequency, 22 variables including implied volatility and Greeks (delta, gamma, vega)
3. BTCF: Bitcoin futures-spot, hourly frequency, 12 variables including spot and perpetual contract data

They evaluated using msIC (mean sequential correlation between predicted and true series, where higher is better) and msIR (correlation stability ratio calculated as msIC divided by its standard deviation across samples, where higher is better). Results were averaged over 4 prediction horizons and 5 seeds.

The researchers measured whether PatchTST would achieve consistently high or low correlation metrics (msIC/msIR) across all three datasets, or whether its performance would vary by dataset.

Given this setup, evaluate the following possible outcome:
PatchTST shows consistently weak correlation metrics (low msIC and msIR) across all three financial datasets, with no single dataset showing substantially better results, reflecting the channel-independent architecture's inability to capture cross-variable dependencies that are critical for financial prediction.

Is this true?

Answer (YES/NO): NO